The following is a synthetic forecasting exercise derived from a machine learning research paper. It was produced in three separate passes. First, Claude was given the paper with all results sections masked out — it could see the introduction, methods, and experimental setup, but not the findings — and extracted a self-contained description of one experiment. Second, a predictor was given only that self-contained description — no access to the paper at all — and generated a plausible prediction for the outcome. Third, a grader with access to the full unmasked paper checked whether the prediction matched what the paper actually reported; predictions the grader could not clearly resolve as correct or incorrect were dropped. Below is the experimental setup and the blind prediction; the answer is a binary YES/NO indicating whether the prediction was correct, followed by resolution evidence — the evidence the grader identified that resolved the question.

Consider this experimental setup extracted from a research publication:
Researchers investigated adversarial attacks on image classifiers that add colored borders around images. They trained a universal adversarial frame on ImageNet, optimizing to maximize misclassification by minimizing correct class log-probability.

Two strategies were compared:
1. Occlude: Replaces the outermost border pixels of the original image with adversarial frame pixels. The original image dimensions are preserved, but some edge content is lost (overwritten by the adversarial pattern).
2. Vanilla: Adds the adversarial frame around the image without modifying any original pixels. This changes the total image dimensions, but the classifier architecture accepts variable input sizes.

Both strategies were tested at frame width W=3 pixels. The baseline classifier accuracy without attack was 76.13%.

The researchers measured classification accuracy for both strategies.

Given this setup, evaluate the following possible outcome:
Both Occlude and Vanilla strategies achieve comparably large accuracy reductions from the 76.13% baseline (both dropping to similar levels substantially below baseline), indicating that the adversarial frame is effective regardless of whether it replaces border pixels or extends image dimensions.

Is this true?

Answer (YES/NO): YES